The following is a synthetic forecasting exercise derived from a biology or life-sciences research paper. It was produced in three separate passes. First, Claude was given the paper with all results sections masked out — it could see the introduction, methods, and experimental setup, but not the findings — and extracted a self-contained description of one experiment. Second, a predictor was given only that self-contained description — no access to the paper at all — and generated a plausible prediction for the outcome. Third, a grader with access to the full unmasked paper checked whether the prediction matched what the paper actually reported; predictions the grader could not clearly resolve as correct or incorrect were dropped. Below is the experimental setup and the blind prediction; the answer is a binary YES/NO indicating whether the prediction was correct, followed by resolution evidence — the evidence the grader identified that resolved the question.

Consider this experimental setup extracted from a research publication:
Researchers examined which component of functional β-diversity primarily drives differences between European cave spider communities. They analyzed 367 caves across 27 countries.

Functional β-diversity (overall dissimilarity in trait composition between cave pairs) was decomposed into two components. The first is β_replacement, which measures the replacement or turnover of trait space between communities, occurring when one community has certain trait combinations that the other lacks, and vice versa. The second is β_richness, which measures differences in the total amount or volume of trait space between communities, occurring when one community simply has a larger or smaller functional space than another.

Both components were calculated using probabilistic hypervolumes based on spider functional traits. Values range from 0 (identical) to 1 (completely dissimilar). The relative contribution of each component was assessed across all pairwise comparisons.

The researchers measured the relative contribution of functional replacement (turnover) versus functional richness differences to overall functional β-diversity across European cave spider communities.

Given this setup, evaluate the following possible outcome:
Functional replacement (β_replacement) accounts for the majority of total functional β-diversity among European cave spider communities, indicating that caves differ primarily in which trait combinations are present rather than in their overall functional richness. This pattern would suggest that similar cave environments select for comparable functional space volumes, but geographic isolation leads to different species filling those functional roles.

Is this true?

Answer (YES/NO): YES